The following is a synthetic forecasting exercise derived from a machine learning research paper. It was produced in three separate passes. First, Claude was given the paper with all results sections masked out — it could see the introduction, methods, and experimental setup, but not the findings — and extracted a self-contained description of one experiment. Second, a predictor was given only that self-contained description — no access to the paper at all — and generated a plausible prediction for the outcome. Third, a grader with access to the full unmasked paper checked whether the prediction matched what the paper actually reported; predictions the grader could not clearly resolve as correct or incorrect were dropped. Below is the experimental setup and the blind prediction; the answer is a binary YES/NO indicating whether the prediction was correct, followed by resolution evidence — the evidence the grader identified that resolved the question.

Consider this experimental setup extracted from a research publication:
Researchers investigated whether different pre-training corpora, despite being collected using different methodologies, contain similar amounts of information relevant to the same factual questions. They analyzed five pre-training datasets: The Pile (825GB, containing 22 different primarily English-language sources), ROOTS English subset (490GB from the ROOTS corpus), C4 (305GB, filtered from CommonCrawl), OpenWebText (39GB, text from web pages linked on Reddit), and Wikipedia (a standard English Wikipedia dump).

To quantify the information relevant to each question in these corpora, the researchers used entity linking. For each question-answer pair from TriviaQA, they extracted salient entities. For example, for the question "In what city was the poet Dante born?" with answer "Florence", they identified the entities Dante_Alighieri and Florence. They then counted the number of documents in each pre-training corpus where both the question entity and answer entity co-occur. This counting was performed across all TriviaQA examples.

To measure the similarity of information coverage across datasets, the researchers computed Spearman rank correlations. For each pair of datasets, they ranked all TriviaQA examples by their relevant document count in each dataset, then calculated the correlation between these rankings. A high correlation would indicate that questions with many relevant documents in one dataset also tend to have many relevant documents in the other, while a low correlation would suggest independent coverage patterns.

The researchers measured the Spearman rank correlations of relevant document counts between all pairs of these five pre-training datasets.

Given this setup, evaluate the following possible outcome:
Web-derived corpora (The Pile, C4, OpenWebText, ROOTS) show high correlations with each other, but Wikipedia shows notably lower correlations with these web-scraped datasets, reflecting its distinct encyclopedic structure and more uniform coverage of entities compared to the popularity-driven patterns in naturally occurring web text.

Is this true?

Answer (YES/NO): NO